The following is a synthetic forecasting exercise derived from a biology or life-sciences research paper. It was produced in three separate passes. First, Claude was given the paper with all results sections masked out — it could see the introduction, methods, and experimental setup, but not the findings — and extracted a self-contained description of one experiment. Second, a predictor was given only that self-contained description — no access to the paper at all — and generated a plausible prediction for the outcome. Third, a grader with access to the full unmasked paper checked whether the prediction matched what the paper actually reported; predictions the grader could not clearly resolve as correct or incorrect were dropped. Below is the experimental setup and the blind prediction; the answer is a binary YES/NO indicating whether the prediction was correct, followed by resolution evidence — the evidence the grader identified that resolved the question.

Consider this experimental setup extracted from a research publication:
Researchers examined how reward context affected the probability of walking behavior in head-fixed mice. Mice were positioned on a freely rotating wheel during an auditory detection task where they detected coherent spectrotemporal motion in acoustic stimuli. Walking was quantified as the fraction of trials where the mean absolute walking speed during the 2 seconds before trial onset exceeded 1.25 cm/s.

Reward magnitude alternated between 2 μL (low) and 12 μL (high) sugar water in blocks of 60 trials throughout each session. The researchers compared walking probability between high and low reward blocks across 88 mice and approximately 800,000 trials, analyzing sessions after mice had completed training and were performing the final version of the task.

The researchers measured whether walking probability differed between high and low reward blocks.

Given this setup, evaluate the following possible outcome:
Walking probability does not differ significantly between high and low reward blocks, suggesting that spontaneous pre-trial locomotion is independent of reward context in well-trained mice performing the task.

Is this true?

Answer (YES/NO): NO